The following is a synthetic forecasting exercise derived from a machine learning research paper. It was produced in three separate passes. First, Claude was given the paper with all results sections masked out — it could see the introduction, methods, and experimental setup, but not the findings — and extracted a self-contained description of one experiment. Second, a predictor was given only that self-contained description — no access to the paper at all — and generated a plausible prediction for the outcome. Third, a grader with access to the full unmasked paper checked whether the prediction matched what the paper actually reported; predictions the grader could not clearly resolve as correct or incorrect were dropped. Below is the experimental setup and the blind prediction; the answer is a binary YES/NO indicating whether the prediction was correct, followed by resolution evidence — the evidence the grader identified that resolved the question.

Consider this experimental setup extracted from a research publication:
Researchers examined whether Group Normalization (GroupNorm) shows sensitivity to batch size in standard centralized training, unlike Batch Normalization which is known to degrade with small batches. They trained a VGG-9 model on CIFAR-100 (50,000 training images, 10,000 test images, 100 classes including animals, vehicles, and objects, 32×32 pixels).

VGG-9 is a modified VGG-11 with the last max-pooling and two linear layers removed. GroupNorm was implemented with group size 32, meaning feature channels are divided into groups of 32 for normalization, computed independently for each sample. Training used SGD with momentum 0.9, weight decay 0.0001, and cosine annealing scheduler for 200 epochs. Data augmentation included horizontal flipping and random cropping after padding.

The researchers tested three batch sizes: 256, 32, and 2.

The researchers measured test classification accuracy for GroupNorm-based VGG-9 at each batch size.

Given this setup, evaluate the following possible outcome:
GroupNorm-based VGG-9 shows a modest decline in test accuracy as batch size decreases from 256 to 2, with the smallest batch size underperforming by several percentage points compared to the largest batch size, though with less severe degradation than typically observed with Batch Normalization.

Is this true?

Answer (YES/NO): NO